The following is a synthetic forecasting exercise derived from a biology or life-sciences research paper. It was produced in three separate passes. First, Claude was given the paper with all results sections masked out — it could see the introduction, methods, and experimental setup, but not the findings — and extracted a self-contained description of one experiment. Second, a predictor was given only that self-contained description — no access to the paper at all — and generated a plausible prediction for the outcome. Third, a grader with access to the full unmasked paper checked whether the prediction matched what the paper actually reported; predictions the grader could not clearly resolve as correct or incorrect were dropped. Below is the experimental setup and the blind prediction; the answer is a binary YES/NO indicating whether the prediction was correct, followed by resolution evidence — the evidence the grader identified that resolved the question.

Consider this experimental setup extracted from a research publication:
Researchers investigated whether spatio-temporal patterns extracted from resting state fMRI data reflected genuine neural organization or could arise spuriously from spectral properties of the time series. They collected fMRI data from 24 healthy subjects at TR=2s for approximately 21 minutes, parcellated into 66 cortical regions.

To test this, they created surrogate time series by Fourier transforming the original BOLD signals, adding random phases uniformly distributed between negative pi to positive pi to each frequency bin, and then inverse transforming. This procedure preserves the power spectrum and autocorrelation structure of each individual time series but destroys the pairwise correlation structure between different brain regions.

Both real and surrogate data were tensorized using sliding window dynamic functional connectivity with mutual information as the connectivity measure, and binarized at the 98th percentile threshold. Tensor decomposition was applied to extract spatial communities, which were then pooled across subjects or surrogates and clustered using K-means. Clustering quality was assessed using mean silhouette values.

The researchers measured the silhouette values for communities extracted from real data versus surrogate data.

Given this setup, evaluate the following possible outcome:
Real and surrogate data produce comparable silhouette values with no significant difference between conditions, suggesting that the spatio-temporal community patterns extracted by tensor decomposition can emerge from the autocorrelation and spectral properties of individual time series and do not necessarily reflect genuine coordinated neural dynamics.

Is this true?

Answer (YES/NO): NO